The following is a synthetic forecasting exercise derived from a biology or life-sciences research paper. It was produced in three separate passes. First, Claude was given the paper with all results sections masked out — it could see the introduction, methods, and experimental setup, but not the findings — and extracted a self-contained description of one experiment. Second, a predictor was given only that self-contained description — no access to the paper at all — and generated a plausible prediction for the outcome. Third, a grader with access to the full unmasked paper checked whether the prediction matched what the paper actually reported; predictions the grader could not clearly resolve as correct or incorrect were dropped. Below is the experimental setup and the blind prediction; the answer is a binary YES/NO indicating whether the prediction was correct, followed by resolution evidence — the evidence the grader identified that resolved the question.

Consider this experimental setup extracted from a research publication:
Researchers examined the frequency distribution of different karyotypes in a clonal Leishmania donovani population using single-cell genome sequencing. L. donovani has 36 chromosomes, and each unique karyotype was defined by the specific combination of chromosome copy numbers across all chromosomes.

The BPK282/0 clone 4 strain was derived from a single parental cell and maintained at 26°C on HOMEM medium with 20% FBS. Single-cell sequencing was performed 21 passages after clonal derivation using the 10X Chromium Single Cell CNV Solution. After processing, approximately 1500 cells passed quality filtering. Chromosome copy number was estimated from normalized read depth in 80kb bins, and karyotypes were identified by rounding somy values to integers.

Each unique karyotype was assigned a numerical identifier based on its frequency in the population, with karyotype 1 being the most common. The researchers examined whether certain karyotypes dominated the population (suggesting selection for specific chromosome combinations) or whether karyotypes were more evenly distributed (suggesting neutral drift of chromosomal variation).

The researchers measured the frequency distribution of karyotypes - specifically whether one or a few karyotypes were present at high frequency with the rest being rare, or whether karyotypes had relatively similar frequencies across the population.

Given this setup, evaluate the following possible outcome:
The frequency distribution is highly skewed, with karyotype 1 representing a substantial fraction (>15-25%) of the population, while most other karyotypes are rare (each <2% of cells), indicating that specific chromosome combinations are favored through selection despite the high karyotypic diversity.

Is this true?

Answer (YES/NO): YES